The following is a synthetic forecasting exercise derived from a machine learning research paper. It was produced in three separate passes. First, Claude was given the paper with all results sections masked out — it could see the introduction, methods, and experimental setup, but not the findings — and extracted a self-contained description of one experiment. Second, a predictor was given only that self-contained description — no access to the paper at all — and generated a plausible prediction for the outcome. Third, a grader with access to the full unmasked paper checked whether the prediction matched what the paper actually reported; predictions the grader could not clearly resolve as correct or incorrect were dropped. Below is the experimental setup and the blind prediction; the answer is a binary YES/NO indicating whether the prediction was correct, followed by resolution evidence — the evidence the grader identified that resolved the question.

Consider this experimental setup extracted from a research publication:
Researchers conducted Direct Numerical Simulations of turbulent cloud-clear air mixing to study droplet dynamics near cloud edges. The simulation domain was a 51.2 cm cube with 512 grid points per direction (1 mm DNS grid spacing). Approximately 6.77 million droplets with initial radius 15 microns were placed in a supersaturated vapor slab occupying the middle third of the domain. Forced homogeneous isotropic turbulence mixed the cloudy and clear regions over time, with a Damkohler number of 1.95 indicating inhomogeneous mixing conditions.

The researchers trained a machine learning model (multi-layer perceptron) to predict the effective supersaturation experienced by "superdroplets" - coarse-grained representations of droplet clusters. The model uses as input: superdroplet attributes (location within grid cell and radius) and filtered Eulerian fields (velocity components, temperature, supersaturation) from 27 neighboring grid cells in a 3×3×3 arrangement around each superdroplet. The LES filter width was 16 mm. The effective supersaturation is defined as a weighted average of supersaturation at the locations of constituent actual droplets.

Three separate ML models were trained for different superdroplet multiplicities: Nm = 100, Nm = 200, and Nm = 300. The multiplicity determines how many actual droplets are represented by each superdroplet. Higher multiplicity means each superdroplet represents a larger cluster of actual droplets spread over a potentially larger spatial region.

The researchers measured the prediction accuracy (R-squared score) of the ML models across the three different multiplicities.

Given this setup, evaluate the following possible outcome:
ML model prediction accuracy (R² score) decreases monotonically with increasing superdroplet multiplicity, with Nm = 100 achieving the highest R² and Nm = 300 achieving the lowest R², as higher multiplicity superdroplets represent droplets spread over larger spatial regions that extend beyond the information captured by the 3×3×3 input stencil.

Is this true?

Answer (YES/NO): NO